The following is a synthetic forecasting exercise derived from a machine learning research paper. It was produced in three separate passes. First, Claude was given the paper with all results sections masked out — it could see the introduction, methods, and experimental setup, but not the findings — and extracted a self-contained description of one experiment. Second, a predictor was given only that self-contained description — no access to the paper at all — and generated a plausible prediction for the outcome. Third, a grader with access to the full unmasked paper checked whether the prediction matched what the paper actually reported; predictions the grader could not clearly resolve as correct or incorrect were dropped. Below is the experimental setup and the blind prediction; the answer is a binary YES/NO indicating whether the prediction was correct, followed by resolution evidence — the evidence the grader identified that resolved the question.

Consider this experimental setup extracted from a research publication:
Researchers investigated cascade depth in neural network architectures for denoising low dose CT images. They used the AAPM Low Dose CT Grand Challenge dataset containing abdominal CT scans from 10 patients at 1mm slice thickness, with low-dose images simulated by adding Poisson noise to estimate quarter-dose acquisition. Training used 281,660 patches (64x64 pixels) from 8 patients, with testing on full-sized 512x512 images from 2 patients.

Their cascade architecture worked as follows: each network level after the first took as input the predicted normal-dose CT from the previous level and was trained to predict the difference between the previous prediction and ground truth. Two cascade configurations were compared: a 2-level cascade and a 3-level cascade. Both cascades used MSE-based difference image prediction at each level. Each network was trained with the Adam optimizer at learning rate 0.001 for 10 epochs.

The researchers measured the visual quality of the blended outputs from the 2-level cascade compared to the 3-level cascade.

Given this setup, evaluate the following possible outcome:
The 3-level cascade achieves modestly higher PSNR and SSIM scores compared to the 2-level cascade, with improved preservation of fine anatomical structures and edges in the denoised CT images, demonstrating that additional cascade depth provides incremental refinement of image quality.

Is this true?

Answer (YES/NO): NO